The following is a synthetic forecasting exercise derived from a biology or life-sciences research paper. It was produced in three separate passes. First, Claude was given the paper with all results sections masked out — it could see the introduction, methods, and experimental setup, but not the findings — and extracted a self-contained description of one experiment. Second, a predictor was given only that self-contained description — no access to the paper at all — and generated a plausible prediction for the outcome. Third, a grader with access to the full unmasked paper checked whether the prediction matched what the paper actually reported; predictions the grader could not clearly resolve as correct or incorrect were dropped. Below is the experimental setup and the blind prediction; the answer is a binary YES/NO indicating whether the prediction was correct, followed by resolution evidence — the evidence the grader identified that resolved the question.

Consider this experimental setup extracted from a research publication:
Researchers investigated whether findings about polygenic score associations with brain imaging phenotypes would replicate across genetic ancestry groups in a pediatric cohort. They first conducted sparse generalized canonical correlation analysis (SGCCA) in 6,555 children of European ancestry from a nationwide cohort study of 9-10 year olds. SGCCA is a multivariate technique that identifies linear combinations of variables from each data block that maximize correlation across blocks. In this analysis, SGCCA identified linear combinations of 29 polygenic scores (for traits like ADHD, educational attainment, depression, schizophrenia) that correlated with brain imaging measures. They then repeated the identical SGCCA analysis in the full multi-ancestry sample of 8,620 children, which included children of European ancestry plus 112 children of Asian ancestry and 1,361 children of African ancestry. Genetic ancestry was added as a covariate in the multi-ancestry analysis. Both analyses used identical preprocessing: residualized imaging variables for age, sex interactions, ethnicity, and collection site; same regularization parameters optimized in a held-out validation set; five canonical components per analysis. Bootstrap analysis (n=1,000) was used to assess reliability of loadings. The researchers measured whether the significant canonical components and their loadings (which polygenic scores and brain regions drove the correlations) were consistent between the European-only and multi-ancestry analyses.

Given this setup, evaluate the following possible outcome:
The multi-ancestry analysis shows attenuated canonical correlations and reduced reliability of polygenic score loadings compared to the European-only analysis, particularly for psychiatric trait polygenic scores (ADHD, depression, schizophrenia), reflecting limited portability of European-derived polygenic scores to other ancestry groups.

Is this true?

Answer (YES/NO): NO